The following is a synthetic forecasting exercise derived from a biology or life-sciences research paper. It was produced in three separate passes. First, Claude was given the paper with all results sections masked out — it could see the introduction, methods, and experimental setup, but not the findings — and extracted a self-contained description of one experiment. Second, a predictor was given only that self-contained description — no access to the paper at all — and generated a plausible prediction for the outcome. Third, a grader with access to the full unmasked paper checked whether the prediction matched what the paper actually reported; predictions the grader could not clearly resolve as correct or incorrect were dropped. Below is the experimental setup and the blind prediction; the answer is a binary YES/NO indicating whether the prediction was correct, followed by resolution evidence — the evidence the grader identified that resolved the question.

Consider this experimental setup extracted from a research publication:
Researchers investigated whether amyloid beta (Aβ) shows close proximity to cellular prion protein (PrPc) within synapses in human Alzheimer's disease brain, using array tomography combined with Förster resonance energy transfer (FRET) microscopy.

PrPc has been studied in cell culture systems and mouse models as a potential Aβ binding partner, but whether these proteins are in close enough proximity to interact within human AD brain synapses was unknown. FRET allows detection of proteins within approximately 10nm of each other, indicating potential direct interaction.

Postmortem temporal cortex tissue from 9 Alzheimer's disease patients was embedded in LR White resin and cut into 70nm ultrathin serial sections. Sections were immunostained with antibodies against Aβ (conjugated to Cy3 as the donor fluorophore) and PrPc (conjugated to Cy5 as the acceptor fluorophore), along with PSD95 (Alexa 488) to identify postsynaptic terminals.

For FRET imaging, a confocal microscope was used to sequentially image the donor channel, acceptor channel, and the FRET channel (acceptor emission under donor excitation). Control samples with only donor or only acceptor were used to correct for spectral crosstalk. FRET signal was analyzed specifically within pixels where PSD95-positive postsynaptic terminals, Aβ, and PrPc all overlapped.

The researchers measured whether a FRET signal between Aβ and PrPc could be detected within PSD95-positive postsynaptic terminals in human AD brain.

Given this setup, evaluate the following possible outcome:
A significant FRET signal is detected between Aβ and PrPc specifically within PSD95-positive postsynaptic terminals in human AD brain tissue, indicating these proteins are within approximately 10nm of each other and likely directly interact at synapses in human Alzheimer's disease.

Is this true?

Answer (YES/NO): YES